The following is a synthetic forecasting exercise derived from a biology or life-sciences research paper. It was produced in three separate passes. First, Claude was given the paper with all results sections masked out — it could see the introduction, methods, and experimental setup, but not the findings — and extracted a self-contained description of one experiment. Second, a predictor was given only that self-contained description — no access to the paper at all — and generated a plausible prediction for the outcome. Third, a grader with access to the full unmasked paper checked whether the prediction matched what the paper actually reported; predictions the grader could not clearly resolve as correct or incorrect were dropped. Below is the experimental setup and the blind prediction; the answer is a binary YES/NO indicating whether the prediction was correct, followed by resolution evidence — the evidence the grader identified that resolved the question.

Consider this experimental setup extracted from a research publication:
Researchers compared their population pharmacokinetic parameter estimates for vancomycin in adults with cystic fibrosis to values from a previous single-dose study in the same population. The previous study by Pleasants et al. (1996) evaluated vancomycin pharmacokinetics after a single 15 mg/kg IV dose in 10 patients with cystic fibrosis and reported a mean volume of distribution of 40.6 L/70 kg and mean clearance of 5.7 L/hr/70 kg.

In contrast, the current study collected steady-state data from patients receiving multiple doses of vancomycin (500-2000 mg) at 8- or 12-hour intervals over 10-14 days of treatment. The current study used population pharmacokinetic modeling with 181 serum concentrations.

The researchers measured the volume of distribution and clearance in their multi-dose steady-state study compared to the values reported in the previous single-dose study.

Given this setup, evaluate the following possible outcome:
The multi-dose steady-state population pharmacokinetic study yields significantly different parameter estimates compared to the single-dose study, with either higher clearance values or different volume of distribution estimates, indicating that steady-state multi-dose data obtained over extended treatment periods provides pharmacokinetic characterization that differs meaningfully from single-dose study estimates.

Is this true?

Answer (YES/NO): NO